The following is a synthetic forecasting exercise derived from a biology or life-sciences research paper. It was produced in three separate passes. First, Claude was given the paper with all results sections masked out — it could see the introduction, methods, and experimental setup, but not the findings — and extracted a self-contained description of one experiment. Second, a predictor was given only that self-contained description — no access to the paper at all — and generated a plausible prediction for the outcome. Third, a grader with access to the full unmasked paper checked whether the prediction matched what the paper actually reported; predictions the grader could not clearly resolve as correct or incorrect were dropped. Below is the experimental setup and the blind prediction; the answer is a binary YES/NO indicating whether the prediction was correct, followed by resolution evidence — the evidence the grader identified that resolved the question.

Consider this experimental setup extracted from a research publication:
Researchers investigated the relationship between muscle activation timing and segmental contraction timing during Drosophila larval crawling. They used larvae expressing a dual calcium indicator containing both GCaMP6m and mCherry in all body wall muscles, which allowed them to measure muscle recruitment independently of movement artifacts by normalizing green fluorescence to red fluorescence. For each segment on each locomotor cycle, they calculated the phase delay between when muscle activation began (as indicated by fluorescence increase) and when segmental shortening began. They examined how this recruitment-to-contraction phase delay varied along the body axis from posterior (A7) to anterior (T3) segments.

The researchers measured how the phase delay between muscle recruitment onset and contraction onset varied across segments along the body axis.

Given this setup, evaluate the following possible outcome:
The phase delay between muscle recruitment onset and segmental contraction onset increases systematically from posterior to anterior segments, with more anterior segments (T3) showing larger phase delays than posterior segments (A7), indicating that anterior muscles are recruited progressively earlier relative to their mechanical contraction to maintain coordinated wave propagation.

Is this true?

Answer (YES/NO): NO